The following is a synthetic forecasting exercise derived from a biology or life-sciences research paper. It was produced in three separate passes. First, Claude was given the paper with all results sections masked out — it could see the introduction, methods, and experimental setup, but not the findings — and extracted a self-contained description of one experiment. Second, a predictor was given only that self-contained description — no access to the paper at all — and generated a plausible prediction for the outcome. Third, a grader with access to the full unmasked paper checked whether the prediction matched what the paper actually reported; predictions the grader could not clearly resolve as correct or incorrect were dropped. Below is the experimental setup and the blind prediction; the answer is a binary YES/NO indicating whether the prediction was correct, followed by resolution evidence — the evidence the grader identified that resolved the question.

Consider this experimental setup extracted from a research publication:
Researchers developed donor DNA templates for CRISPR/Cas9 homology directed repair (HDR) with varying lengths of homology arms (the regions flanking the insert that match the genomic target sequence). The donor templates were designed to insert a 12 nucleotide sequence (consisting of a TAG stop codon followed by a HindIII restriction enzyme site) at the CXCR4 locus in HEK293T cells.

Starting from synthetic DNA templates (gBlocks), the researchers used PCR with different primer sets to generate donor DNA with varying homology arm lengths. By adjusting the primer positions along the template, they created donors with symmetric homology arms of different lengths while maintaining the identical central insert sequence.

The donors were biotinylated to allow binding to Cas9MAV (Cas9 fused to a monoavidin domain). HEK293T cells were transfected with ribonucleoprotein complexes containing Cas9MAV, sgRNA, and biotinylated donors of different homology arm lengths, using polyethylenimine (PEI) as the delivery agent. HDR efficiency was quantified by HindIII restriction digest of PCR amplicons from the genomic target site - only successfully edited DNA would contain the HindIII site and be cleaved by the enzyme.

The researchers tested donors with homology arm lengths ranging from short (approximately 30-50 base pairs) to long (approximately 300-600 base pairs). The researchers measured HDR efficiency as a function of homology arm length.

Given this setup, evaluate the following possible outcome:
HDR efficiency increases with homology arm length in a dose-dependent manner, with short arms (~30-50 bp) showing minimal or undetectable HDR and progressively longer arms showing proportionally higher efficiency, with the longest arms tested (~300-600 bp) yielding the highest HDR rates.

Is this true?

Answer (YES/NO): NO